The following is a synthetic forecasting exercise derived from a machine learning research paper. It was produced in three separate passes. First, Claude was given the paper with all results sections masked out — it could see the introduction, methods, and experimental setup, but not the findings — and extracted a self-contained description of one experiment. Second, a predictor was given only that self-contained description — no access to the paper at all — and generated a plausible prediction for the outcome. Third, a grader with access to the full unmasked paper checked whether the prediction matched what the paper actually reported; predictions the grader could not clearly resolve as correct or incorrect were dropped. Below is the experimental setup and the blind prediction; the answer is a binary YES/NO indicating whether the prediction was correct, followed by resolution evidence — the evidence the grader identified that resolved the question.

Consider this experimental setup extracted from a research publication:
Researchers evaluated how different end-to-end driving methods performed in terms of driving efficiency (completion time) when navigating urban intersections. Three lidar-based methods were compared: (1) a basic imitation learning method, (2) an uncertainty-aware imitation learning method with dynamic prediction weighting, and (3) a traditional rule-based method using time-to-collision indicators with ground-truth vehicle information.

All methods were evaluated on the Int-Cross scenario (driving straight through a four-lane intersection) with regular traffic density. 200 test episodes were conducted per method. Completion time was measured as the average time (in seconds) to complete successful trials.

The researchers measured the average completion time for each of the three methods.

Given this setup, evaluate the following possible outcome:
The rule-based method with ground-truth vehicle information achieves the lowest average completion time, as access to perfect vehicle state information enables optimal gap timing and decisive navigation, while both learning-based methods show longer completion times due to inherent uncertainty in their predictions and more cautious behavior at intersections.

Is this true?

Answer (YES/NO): NO